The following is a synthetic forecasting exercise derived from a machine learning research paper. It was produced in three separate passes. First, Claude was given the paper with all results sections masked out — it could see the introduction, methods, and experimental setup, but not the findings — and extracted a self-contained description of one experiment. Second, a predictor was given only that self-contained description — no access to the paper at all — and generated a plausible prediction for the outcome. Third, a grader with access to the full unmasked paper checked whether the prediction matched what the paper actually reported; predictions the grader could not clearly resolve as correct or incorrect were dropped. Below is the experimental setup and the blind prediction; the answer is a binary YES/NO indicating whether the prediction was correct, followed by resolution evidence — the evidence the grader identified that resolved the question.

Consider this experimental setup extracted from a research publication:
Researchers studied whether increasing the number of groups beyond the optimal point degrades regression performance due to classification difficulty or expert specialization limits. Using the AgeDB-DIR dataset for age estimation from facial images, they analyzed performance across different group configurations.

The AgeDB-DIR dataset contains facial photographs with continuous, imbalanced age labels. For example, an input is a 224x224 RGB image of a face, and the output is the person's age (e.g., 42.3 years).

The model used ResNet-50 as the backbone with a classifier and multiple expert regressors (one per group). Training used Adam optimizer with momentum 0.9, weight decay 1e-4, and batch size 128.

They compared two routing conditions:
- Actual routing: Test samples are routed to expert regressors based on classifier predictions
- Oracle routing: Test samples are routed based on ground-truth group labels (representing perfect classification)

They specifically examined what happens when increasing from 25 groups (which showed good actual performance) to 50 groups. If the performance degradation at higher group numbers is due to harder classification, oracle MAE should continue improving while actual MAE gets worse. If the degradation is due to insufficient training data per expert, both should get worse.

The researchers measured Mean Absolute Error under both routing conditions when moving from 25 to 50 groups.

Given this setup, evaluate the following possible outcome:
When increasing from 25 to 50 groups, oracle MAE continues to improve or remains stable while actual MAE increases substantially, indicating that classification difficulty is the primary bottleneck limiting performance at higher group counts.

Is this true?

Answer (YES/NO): NO